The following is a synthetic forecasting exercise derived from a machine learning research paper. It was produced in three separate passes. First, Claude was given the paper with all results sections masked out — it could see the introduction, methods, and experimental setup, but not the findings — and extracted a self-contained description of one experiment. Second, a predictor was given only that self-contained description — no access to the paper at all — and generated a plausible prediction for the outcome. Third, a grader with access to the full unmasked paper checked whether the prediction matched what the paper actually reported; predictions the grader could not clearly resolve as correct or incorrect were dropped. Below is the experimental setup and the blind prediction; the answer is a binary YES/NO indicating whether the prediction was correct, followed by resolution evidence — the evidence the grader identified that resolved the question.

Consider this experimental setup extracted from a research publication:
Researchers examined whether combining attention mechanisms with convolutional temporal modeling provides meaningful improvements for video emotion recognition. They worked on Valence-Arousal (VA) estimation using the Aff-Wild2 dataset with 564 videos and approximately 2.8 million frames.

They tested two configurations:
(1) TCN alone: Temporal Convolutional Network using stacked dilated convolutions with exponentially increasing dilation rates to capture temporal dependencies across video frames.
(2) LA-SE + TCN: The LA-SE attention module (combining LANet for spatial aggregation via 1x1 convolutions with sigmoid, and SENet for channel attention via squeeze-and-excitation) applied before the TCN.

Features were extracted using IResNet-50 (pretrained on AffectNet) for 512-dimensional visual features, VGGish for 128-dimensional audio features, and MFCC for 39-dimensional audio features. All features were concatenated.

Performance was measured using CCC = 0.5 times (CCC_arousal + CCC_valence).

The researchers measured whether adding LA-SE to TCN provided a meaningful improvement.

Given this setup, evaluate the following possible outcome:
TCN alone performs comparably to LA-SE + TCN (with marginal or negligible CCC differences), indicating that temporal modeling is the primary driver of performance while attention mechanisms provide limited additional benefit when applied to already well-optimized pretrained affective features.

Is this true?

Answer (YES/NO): YES